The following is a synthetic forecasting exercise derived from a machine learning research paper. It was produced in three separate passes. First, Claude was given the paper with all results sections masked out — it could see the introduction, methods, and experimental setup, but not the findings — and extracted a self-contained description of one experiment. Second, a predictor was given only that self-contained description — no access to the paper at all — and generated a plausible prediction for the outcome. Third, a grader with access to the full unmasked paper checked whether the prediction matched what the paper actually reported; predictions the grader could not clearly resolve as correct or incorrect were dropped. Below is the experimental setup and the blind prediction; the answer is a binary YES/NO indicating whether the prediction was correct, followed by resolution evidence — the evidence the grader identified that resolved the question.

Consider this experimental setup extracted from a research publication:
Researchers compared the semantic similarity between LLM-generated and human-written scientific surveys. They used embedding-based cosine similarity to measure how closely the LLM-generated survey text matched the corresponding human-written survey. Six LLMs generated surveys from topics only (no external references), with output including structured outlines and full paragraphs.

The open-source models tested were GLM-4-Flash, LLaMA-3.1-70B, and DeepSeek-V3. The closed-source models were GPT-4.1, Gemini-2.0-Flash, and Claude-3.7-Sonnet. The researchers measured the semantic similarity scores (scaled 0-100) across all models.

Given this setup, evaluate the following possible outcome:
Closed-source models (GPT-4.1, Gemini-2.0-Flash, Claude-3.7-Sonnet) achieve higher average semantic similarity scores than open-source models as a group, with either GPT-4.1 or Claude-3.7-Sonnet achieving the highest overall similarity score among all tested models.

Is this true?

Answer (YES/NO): NO